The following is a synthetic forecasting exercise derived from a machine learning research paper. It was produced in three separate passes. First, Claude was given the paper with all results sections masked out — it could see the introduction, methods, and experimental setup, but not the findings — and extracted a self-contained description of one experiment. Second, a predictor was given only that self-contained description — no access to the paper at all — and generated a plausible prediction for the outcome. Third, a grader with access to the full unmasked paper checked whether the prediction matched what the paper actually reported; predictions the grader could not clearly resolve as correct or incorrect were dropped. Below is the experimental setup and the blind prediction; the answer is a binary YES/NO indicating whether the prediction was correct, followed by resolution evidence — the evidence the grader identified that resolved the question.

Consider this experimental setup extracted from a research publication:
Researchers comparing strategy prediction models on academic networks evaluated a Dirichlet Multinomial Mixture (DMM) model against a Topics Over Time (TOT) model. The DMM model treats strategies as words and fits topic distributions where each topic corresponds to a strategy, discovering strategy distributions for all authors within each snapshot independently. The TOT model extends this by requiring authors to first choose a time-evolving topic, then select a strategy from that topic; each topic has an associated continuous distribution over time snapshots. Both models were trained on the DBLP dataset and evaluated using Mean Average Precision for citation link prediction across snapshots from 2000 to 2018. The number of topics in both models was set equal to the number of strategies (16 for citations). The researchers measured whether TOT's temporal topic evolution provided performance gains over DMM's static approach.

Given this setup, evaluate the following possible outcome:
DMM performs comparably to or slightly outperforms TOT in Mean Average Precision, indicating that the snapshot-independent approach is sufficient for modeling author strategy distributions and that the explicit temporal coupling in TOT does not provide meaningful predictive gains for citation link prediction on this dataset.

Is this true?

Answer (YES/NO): NO